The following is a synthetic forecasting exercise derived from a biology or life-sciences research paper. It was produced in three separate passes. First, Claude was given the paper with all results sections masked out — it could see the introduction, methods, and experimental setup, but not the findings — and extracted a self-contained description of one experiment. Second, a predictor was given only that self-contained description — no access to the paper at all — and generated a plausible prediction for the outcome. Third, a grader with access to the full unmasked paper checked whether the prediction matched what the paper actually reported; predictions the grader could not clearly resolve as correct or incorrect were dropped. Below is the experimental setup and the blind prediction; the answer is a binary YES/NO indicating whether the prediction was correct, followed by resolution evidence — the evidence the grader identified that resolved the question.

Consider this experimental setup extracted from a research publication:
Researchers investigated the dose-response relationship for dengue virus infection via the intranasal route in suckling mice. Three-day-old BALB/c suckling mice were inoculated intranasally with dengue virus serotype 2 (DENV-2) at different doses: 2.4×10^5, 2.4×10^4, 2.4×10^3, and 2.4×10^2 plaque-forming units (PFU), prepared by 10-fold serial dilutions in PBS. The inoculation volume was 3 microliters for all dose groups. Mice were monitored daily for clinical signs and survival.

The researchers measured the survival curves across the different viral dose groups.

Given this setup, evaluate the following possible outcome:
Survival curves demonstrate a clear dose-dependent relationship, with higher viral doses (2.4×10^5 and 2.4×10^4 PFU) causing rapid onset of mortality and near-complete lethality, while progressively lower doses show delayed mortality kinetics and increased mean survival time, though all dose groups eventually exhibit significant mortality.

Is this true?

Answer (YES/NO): NO